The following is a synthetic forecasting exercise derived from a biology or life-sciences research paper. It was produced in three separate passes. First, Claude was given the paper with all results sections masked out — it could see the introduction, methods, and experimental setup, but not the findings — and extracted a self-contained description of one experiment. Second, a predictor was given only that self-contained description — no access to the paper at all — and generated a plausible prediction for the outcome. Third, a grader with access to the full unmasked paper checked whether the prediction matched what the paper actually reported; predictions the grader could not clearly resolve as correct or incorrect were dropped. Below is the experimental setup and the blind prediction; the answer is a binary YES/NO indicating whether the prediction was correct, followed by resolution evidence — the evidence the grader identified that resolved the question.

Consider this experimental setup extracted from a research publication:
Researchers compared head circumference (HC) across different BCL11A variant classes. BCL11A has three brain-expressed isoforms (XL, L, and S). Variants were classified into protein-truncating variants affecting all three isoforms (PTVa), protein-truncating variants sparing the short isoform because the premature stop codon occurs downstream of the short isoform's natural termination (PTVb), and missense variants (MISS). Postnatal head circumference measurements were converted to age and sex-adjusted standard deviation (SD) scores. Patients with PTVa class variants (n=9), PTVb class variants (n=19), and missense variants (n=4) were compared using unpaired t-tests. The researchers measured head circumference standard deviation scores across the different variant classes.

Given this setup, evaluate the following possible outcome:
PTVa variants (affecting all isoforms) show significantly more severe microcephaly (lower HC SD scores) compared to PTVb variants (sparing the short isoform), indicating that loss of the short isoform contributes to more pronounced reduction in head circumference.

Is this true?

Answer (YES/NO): NO